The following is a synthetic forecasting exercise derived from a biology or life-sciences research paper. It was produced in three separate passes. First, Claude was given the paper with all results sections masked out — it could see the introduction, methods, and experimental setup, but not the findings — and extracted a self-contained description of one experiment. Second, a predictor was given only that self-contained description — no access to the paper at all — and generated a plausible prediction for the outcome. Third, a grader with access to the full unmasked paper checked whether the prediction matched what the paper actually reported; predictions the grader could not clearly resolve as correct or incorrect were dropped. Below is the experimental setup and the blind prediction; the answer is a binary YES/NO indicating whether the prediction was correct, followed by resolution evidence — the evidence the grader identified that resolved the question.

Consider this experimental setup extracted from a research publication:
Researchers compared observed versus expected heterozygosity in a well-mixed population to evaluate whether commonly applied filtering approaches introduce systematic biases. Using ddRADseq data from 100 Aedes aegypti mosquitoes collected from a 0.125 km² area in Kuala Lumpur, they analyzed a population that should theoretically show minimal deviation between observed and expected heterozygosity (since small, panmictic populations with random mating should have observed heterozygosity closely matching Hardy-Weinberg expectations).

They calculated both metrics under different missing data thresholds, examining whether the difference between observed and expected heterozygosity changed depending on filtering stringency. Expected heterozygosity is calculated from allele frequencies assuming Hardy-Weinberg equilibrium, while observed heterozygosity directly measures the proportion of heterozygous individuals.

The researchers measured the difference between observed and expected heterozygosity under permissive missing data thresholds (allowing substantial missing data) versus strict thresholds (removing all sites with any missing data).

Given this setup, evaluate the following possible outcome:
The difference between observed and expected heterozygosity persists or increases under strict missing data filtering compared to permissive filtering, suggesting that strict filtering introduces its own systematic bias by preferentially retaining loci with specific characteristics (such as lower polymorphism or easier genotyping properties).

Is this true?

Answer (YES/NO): NO